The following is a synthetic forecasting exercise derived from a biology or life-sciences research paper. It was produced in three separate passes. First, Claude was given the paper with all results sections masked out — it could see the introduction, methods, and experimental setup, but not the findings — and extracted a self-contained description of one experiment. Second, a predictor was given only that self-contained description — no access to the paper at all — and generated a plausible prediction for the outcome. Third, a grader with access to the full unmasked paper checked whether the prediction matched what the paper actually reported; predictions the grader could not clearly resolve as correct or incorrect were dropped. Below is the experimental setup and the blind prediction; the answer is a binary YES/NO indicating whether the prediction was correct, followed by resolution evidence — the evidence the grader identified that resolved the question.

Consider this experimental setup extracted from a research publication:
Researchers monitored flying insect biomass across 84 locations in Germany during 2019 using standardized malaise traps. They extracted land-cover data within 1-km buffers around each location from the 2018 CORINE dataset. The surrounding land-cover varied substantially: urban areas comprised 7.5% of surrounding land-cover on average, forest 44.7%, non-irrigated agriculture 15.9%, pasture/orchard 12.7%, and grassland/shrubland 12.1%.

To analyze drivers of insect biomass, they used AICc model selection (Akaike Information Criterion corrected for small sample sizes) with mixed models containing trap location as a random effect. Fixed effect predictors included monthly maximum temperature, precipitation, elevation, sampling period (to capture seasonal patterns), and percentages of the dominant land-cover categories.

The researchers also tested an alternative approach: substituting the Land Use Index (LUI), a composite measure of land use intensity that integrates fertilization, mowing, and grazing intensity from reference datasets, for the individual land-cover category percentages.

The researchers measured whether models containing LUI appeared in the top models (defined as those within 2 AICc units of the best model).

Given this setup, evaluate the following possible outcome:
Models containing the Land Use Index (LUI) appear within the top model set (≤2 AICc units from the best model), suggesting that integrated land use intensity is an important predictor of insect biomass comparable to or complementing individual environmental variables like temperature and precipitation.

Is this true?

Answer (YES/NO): NO